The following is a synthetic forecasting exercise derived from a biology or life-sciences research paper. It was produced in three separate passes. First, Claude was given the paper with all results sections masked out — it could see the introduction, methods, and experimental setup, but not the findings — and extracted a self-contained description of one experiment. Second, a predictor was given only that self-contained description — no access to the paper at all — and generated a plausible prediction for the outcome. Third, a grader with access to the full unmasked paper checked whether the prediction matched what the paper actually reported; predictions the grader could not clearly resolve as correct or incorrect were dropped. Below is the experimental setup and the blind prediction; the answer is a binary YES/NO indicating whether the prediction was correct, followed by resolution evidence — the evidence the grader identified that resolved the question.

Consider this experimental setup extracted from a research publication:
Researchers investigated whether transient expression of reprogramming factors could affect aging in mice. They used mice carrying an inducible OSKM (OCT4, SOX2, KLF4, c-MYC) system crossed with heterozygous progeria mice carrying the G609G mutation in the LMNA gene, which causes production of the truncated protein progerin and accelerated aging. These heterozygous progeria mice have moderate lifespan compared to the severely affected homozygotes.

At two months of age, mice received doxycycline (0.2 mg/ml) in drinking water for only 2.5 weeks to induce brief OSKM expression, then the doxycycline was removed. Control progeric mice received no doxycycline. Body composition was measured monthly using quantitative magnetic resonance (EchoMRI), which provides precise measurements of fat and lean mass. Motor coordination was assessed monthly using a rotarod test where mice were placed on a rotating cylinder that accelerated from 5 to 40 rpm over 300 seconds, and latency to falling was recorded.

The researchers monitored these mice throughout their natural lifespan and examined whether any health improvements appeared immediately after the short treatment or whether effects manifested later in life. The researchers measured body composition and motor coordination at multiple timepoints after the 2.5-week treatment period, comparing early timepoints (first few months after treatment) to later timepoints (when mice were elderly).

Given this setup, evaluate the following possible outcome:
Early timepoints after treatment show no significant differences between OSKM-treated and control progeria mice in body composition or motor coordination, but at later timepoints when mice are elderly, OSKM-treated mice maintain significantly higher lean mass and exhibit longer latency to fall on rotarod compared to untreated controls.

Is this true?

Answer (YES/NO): NO